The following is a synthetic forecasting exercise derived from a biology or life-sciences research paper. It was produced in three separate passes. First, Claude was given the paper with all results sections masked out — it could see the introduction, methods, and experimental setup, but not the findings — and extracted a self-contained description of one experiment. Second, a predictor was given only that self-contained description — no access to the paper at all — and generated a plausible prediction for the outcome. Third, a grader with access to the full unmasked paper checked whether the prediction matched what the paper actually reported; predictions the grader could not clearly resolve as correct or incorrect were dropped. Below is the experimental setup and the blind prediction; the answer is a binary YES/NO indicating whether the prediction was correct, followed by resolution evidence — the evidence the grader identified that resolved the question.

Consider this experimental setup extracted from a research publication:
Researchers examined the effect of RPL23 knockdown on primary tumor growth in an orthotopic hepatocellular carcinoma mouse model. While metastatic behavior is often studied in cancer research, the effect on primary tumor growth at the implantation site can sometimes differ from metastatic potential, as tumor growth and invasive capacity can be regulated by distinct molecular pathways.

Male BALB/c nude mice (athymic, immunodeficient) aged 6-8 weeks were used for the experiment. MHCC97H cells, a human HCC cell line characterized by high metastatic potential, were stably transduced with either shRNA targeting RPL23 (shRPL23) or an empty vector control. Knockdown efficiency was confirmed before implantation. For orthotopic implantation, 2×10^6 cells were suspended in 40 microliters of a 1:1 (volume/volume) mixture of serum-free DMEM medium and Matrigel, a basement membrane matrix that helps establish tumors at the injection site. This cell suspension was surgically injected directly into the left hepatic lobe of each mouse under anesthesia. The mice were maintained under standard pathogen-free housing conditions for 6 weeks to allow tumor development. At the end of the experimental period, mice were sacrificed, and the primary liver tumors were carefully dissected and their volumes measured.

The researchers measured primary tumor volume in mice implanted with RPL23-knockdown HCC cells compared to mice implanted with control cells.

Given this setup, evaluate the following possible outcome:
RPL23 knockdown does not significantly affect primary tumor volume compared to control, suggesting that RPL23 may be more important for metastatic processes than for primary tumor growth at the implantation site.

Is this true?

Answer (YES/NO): NO